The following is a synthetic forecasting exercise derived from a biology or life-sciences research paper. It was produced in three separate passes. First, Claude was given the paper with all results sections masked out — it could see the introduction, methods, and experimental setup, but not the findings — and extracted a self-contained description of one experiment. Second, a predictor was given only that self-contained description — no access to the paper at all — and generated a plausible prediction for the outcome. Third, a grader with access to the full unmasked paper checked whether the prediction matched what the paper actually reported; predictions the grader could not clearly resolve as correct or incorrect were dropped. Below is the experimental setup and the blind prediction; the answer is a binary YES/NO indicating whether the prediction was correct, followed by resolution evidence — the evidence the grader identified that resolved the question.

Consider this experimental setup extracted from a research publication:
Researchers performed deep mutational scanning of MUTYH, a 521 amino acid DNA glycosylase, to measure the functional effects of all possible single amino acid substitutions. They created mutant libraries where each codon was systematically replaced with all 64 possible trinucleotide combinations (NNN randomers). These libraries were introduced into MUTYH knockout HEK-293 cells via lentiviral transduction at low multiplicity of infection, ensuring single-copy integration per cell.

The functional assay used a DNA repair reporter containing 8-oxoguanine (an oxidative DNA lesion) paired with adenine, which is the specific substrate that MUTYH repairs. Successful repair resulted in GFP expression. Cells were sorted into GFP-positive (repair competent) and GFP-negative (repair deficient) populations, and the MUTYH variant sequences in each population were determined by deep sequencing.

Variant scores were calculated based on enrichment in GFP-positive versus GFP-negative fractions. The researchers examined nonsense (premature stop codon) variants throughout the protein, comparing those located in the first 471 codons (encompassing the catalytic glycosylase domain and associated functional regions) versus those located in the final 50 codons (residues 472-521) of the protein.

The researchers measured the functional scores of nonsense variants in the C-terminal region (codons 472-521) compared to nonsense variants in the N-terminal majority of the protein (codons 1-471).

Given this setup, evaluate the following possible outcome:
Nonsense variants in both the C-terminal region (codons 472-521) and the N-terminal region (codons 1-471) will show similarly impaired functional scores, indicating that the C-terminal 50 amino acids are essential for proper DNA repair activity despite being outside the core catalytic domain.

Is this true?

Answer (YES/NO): NO